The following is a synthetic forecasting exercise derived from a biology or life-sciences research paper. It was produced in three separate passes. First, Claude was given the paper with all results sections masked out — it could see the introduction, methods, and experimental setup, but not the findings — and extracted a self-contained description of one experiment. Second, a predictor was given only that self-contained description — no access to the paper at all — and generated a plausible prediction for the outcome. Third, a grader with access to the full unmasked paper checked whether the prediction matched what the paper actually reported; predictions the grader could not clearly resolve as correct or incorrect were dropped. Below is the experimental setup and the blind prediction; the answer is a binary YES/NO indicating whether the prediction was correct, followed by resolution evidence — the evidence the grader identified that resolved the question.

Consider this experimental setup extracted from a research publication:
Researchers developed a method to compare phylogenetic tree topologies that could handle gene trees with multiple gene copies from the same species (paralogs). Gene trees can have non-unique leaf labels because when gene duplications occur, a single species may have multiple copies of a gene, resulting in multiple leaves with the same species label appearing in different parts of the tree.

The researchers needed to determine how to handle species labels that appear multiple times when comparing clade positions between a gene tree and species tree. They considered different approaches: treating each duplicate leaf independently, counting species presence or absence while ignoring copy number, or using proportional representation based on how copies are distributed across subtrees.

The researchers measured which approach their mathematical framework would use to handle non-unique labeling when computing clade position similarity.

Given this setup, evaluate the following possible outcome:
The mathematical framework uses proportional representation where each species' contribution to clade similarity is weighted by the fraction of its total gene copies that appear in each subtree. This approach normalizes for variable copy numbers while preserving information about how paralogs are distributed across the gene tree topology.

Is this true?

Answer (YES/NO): YES